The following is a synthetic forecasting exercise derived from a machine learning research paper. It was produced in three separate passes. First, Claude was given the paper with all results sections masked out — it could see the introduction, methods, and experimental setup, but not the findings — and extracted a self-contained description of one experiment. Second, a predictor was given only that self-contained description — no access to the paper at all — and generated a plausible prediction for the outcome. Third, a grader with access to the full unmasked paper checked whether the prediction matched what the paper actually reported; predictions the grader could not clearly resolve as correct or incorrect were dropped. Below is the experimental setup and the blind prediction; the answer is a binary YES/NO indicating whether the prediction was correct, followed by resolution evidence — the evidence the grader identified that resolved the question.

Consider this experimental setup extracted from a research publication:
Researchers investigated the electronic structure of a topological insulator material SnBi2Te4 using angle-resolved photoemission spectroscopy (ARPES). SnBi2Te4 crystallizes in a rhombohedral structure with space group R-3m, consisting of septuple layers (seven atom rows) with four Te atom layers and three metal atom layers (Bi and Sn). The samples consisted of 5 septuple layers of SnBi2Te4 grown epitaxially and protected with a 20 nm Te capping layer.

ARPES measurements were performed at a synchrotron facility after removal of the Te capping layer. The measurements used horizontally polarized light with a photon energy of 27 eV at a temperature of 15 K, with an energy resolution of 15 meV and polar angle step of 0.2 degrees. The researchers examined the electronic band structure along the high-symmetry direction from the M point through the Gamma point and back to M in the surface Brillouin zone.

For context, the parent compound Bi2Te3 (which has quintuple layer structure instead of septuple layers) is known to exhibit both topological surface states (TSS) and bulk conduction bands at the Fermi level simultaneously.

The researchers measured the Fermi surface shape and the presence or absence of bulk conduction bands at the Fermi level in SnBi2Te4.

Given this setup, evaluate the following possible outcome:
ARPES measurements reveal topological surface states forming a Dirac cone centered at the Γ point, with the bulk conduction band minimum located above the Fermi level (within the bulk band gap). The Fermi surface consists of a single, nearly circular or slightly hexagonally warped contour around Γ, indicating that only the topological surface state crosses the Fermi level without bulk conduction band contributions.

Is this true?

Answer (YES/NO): YES